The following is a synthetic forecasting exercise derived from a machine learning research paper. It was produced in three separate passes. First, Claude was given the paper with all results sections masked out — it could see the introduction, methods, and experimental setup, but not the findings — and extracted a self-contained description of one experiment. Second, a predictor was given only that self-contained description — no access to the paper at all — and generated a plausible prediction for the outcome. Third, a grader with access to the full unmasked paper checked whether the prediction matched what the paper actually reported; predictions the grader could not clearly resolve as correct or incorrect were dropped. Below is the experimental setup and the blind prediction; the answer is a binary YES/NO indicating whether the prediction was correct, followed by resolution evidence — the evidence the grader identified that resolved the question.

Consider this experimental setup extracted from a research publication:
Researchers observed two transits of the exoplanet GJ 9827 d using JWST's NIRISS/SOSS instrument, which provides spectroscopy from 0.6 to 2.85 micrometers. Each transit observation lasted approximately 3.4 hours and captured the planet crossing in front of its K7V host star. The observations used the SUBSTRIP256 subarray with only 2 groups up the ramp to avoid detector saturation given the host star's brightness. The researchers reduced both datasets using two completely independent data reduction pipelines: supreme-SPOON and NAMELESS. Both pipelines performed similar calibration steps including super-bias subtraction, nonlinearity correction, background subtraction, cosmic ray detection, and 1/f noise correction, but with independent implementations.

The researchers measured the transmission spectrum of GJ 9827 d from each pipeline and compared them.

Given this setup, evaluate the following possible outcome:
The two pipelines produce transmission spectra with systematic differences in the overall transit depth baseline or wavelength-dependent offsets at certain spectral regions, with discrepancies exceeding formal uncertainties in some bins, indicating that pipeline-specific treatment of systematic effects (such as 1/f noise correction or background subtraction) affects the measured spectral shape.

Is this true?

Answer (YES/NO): NO